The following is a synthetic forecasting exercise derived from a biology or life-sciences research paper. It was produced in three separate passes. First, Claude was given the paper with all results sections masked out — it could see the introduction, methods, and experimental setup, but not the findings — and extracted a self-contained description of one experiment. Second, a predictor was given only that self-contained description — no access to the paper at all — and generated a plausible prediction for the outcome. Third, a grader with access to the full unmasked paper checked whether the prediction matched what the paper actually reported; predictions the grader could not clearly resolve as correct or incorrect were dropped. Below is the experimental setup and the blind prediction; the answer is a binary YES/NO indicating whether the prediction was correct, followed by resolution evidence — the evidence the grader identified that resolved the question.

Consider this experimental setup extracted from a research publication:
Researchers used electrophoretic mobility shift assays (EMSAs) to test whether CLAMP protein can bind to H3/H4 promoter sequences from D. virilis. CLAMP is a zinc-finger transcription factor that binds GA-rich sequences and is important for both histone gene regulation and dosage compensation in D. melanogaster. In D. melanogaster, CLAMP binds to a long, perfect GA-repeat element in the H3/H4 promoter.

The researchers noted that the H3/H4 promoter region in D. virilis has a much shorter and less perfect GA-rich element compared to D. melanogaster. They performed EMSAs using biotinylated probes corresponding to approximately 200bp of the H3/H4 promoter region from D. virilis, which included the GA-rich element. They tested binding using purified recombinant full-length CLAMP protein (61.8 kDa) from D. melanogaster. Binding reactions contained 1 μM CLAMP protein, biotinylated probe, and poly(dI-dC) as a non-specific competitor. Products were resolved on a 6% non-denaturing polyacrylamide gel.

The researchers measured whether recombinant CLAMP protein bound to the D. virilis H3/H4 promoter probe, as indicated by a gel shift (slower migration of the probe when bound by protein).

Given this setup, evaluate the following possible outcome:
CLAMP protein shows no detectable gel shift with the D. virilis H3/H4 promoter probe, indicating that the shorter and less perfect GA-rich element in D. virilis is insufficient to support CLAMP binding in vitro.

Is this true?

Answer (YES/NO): NO